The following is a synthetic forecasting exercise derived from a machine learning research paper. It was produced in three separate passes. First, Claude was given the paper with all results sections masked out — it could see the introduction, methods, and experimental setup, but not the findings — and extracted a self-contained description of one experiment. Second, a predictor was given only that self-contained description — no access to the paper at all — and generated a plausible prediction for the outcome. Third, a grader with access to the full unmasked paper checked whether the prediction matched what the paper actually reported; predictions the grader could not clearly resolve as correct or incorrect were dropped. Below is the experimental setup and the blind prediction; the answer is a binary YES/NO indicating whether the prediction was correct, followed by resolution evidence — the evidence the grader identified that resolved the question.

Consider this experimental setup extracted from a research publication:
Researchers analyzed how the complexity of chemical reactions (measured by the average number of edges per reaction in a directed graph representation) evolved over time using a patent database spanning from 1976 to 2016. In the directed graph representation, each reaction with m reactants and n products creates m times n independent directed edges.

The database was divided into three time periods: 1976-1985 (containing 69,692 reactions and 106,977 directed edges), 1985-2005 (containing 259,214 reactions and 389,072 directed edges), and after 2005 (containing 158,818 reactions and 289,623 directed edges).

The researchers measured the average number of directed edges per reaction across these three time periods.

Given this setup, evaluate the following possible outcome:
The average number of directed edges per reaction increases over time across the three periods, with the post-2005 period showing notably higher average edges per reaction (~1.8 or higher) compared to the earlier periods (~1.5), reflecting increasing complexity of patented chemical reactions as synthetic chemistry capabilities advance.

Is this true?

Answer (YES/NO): NO